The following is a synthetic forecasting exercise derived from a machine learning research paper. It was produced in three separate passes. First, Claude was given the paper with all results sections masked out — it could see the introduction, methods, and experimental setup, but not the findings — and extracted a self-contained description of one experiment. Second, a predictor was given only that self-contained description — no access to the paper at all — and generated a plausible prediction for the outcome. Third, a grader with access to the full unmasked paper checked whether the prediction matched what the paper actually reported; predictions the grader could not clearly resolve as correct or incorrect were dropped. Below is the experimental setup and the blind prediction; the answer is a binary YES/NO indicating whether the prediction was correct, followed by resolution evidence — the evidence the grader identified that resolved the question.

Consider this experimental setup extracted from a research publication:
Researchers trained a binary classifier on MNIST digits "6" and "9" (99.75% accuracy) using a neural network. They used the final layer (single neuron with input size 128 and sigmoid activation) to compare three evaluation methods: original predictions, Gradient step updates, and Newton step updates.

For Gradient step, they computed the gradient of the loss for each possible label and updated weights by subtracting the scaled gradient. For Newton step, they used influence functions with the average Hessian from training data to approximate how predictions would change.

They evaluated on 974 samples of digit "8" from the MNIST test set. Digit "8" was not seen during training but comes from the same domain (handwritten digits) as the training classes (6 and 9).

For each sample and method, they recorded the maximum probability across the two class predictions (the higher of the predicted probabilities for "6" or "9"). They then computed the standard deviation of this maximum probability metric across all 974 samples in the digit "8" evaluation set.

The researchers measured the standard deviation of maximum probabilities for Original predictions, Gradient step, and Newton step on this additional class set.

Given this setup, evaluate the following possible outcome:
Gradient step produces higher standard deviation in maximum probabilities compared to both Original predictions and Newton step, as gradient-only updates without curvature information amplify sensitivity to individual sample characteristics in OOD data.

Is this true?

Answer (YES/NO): YES